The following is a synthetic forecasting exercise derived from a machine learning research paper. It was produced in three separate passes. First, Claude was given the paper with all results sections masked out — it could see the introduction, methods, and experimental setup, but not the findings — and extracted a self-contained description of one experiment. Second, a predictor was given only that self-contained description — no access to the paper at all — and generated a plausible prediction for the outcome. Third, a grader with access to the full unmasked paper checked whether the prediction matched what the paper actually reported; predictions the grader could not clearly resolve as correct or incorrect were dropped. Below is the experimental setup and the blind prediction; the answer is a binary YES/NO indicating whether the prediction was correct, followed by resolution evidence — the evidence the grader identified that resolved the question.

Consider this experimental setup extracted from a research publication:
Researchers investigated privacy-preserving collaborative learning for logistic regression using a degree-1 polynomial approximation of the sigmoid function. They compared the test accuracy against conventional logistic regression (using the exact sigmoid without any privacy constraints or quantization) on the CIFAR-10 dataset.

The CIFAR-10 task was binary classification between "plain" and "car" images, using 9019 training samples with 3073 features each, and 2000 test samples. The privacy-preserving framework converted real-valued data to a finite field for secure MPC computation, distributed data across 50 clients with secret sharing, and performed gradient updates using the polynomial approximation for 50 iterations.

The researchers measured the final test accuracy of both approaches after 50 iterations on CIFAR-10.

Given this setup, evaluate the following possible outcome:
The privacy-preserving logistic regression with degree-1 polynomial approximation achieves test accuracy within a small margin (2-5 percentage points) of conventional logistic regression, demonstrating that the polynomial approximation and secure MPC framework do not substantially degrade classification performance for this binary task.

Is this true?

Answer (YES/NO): NO